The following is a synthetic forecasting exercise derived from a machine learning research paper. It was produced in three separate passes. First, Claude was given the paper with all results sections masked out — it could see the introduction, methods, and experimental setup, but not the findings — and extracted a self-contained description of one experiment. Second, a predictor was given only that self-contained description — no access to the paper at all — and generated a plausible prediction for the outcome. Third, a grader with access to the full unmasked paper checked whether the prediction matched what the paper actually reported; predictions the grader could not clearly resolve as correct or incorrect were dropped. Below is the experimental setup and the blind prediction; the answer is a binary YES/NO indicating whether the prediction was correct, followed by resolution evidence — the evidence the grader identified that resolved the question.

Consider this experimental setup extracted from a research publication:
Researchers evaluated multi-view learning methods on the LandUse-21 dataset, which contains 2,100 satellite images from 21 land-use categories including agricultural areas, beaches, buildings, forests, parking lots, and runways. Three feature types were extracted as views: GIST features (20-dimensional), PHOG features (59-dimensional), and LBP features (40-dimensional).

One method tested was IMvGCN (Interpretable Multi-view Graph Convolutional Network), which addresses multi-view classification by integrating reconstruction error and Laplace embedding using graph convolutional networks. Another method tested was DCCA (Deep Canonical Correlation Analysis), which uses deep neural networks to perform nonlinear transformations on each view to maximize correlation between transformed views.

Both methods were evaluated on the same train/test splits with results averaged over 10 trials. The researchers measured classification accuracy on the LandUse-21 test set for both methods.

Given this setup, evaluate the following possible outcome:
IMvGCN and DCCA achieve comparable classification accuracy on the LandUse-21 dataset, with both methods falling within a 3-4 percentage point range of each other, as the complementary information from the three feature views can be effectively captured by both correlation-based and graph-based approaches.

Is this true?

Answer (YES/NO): NO